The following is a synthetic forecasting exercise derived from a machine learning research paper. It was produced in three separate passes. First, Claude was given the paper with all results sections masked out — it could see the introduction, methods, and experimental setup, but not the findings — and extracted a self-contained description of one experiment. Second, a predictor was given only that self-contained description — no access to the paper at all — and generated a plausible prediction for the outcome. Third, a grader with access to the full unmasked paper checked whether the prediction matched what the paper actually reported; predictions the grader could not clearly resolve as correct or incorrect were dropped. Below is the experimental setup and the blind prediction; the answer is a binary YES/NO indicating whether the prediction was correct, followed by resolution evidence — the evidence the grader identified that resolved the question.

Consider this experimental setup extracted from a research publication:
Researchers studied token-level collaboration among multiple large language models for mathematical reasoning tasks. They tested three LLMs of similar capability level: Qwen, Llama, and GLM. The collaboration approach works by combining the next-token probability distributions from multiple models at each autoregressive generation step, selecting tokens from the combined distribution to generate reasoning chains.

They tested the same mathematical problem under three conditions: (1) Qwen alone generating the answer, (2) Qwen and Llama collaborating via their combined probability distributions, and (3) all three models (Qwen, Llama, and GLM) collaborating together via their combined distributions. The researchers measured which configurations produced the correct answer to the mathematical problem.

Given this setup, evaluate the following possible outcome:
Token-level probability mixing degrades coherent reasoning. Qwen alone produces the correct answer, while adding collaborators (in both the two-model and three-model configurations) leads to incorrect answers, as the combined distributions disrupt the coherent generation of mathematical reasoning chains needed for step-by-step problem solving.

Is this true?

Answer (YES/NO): NO